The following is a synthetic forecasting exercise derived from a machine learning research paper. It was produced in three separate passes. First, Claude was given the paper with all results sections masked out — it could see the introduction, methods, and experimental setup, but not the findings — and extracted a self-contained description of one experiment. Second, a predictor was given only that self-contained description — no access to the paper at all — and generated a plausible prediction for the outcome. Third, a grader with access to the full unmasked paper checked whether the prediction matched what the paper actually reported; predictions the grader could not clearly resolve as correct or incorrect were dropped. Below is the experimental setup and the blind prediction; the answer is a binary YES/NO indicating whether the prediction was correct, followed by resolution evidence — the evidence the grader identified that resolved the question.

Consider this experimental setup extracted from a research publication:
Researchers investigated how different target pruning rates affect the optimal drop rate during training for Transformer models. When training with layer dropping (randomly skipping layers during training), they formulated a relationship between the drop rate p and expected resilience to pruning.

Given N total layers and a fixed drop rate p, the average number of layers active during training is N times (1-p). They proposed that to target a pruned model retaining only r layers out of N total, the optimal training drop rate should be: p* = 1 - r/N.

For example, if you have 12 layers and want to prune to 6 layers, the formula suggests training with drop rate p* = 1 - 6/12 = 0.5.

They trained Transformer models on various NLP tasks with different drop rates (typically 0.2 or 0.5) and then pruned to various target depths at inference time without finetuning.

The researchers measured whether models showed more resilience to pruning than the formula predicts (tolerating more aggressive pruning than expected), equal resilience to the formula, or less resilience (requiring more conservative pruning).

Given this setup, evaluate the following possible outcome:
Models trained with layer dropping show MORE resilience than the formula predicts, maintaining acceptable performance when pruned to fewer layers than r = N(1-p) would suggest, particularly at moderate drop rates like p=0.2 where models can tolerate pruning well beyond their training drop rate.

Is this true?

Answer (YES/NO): YES